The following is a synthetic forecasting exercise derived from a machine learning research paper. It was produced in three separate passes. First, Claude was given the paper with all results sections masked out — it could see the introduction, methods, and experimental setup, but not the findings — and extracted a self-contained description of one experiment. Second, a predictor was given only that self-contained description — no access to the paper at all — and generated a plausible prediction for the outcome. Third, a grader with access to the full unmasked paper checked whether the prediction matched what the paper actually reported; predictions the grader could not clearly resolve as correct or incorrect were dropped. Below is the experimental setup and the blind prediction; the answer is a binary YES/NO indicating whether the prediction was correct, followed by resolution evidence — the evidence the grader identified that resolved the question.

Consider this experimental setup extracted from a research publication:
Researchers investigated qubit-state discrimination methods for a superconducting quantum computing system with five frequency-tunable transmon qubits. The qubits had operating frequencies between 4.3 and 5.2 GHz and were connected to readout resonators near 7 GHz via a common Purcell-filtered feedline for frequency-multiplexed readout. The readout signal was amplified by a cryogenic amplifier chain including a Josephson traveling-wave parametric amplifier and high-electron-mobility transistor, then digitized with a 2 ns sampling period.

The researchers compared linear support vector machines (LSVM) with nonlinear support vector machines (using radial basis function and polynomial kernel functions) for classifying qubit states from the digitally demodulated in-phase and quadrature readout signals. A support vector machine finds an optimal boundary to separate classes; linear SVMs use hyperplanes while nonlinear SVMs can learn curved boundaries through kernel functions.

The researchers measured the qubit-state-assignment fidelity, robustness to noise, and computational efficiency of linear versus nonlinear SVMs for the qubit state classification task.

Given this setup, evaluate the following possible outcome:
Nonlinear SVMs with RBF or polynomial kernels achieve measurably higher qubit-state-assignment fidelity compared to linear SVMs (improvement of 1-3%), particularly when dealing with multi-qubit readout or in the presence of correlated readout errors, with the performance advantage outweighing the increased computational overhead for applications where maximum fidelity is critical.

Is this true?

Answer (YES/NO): NO